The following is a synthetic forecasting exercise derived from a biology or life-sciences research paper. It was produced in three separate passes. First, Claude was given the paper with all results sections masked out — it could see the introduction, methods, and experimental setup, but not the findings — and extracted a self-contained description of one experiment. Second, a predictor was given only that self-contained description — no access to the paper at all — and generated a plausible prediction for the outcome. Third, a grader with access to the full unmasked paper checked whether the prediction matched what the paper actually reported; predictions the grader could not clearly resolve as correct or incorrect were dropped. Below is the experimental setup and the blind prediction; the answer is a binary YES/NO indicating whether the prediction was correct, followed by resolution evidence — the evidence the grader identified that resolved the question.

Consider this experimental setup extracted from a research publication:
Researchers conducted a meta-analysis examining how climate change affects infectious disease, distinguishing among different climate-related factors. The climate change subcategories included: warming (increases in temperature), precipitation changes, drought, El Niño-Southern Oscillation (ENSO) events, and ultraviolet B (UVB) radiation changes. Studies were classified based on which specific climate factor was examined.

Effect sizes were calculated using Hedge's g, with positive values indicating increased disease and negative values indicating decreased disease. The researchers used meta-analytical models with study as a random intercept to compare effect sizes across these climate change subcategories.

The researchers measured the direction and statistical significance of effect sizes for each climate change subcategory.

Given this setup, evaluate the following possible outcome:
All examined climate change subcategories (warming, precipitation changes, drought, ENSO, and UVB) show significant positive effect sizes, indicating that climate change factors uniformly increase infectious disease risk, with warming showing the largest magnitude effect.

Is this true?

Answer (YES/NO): NO